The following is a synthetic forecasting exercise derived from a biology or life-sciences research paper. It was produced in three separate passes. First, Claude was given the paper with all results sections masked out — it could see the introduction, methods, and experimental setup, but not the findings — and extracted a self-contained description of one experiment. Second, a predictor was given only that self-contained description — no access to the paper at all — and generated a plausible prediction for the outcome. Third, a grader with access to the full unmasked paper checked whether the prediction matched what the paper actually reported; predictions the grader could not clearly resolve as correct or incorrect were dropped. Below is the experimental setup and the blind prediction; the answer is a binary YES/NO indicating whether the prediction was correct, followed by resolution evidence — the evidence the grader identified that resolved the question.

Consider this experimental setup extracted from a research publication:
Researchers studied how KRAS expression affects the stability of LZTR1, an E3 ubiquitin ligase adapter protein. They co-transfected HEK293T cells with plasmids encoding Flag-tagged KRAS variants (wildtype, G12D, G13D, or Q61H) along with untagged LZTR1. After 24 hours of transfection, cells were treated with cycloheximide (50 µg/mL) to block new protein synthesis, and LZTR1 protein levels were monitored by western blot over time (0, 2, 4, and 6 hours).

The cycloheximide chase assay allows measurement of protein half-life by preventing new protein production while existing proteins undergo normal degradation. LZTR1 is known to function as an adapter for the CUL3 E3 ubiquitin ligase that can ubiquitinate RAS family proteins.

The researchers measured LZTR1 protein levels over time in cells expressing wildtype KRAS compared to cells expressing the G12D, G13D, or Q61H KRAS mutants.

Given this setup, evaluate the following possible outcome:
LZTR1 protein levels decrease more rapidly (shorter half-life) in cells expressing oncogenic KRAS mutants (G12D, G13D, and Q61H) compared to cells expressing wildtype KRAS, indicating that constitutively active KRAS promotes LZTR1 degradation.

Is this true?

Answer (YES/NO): NO